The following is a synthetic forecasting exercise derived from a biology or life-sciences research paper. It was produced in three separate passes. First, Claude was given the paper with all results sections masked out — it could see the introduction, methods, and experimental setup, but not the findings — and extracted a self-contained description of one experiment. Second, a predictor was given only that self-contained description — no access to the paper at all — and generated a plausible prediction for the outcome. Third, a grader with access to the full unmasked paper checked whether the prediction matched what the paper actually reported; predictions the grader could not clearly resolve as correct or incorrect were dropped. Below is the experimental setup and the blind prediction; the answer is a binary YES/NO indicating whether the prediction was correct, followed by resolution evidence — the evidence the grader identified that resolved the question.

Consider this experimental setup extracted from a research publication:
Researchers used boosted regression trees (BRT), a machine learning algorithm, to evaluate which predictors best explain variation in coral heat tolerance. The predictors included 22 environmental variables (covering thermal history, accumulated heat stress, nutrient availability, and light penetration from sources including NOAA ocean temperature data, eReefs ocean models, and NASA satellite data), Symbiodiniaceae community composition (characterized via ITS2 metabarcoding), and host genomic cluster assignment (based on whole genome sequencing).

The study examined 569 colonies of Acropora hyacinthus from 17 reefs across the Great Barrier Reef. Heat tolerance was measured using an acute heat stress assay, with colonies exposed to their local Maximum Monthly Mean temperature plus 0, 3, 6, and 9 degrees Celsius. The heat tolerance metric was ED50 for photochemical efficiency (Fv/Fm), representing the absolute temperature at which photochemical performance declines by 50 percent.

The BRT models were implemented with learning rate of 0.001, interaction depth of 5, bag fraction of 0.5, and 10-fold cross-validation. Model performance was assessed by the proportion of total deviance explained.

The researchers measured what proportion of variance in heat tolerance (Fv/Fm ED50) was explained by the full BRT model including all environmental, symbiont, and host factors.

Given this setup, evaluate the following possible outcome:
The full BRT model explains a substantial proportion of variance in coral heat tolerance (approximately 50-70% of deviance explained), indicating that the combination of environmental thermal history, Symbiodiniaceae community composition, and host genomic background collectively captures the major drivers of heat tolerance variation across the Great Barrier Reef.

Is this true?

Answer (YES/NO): YES